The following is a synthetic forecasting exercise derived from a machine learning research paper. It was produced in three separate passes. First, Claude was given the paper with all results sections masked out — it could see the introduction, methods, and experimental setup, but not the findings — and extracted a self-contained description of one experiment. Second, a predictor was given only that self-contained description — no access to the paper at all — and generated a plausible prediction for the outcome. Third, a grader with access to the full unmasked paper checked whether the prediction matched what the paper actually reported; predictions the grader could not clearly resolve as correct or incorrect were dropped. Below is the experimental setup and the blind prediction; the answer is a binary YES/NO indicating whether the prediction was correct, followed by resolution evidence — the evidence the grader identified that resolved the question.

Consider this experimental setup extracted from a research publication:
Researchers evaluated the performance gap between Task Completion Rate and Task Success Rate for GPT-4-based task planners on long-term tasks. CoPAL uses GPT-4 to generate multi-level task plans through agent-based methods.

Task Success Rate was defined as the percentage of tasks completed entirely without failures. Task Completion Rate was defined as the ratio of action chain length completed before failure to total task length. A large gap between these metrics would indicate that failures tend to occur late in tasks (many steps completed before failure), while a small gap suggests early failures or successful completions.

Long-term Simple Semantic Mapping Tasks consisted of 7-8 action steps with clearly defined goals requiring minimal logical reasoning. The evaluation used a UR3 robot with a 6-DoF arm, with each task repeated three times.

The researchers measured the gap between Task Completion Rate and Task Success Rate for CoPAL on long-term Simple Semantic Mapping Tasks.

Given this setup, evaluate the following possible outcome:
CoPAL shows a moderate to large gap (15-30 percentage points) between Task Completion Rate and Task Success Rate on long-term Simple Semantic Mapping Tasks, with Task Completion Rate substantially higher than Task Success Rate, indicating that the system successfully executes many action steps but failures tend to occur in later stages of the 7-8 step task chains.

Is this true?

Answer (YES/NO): NO